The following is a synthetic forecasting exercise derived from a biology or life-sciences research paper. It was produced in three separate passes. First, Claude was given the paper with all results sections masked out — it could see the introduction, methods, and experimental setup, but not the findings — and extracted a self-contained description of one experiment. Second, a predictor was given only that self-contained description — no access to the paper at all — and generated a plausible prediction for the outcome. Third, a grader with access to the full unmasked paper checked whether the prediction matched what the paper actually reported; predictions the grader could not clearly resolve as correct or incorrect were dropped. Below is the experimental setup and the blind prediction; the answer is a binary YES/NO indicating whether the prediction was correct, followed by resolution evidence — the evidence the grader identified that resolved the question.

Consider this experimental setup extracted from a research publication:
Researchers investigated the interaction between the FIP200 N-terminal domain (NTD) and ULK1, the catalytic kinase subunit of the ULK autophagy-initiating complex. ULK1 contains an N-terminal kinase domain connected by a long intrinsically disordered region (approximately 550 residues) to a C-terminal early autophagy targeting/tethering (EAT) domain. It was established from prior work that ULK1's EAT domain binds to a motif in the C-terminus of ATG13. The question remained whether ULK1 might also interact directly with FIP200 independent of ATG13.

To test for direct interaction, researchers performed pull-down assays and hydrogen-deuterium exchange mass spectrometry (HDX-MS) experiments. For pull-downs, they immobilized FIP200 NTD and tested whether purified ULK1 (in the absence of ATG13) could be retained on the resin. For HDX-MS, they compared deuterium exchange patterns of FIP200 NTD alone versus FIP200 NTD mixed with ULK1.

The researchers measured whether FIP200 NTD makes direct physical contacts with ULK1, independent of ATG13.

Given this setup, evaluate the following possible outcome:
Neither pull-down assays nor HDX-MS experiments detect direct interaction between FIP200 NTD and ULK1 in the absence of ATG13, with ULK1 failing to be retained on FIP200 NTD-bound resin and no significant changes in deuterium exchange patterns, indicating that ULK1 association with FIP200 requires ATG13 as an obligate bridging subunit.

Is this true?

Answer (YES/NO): NO